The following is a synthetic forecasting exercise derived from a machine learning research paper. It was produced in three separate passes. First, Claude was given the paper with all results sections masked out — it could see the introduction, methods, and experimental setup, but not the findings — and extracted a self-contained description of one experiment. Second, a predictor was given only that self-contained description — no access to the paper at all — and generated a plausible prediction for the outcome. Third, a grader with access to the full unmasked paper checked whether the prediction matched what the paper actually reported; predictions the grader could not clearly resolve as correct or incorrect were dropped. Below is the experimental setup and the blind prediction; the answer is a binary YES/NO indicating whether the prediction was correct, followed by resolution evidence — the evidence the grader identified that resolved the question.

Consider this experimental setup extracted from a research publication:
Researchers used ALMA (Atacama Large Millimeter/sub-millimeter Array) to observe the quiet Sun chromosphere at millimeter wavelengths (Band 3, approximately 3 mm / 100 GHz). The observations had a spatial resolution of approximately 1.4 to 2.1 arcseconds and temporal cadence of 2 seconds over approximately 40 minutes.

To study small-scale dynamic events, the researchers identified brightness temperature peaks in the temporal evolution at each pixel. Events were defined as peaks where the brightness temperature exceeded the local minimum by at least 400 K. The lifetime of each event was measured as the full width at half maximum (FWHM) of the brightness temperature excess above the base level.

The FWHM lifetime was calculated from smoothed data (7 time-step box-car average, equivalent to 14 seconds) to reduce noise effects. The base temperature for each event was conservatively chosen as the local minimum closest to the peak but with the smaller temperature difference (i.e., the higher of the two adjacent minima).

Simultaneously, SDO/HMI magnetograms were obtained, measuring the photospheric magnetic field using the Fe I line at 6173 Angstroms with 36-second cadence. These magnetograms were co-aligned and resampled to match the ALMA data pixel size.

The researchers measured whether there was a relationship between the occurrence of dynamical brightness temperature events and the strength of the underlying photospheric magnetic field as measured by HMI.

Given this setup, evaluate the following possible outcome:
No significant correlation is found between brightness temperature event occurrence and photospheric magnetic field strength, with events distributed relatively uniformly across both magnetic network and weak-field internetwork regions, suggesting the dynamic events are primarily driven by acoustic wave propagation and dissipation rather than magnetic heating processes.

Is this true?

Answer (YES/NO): NO